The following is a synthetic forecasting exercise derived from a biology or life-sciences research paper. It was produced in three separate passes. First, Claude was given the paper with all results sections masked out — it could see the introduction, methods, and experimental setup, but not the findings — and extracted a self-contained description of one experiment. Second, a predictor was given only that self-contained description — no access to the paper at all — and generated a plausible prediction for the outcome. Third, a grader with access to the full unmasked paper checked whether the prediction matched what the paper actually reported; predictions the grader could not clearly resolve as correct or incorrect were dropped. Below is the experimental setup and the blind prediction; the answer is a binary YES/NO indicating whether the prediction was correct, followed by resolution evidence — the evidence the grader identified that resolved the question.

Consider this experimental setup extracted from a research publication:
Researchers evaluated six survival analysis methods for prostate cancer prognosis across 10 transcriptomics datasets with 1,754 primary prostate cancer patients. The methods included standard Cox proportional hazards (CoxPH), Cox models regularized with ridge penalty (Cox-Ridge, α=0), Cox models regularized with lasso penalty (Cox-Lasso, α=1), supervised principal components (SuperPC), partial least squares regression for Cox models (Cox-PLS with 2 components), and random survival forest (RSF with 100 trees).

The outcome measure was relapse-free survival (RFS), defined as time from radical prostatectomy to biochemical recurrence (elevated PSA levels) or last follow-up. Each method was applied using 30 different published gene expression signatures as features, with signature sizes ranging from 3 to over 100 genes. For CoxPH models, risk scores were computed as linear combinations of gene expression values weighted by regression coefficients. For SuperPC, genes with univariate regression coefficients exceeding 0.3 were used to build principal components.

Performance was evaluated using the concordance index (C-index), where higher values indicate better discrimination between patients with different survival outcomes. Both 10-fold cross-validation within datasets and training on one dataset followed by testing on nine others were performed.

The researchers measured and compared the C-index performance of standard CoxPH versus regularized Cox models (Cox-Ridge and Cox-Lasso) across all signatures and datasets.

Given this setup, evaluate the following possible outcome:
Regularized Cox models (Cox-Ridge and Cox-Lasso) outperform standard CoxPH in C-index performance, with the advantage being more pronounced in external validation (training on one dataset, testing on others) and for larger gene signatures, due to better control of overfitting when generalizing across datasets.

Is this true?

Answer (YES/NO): NO